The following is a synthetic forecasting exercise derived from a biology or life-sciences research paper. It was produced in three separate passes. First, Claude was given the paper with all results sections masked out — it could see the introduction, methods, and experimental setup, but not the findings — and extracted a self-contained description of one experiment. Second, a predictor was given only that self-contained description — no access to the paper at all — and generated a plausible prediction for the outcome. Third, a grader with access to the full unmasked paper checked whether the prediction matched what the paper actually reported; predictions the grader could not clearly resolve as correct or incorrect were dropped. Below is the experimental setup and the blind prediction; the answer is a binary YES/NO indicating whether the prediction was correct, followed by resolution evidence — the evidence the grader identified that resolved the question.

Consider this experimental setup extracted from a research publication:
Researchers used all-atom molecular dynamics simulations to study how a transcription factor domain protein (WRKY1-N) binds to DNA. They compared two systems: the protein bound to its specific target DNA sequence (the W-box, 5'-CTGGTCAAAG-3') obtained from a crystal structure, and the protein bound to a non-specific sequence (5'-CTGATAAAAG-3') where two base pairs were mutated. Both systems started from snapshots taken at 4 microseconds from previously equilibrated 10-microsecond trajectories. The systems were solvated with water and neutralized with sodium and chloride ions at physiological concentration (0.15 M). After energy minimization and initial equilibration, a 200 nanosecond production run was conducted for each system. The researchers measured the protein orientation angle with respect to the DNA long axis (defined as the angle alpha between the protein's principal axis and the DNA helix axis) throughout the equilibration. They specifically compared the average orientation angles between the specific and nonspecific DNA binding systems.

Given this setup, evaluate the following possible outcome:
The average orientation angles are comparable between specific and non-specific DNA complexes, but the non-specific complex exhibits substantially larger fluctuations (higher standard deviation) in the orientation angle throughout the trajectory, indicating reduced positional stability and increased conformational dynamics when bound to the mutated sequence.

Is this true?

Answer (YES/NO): NO